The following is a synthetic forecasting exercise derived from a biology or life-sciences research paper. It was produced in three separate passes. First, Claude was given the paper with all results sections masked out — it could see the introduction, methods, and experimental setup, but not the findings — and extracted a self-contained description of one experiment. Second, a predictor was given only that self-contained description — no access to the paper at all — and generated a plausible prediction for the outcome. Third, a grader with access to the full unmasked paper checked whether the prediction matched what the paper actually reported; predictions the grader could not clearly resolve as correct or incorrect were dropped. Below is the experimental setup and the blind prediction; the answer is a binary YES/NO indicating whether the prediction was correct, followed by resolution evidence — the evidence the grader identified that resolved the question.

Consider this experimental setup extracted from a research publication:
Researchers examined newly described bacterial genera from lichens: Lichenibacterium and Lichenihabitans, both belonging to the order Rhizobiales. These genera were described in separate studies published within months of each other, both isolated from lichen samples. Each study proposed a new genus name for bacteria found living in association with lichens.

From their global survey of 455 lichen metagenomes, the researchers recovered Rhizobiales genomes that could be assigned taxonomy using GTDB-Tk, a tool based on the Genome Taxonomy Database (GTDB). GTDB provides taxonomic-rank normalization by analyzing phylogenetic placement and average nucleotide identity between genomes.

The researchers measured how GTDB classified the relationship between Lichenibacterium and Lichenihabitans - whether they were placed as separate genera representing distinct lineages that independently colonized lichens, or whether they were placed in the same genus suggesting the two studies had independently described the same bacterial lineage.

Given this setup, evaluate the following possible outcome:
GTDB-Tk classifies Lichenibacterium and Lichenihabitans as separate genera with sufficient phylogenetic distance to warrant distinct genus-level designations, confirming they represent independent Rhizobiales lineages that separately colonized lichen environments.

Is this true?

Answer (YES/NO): NO